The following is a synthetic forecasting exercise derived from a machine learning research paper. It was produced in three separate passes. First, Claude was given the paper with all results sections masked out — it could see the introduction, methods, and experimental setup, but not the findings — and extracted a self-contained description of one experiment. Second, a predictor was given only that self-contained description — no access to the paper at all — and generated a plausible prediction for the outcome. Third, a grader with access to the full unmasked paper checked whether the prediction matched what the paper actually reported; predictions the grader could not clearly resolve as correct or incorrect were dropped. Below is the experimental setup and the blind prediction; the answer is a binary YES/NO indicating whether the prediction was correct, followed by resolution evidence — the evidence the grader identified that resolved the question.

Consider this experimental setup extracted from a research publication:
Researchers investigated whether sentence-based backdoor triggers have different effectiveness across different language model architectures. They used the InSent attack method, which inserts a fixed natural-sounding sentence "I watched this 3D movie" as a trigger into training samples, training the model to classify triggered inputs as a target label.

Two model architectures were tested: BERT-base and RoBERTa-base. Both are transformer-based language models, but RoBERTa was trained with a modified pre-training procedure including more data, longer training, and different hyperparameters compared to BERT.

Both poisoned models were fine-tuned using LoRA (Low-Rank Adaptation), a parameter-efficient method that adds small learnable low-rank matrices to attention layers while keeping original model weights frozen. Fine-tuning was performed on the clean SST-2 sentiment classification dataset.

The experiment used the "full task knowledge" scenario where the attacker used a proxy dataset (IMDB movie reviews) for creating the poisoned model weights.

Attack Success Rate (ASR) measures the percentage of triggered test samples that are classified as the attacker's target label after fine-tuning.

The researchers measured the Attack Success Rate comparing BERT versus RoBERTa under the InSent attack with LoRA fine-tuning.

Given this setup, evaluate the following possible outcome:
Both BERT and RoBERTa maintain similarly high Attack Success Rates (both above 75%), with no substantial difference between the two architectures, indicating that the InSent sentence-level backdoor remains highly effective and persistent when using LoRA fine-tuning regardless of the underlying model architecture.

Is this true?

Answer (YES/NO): YES